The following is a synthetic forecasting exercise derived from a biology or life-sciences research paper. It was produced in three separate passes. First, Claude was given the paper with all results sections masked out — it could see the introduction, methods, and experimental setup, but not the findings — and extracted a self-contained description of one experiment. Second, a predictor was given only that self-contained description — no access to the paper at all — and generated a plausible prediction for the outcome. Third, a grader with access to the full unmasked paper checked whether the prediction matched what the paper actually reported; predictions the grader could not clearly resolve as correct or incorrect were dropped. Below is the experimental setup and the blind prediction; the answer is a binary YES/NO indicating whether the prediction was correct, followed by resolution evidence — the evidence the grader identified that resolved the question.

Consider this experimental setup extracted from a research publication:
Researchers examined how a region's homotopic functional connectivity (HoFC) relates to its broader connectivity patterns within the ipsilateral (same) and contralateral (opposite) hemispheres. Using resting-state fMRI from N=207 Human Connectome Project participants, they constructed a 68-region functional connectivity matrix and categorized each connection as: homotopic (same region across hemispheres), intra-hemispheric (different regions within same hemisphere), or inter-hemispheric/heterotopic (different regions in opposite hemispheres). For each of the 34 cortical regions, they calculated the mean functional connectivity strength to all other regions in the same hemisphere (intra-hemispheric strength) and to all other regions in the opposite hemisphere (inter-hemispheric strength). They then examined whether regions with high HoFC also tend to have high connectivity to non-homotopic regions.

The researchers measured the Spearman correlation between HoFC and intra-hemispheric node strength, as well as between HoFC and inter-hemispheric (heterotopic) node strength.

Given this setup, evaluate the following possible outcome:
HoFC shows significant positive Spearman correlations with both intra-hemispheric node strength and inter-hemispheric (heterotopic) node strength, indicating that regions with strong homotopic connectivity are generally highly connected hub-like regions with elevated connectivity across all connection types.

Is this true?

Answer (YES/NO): YES